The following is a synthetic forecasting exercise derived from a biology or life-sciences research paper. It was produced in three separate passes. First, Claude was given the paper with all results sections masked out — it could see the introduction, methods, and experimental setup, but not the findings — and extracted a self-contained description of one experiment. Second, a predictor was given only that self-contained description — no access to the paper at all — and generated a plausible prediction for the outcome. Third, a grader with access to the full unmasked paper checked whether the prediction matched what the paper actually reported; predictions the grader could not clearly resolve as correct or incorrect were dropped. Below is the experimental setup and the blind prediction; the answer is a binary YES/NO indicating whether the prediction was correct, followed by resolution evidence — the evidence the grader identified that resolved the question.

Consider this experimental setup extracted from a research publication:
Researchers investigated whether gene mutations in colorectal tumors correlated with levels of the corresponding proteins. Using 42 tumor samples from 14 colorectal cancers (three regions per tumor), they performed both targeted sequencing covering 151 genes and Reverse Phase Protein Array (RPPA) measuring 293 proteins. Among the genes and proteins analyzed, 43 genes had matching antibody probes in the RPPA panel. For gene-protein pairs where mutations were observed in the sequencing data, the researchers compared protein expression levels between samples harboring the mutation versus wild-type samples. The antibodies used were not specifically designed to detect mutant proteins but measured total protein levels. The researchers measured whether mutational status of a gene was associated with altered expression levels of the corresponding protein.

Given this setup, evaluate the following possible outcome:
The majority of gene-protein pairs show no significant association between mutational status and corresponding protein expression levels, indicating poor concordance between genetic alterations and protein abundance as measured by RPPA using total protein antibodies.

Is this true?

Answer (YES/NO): YES